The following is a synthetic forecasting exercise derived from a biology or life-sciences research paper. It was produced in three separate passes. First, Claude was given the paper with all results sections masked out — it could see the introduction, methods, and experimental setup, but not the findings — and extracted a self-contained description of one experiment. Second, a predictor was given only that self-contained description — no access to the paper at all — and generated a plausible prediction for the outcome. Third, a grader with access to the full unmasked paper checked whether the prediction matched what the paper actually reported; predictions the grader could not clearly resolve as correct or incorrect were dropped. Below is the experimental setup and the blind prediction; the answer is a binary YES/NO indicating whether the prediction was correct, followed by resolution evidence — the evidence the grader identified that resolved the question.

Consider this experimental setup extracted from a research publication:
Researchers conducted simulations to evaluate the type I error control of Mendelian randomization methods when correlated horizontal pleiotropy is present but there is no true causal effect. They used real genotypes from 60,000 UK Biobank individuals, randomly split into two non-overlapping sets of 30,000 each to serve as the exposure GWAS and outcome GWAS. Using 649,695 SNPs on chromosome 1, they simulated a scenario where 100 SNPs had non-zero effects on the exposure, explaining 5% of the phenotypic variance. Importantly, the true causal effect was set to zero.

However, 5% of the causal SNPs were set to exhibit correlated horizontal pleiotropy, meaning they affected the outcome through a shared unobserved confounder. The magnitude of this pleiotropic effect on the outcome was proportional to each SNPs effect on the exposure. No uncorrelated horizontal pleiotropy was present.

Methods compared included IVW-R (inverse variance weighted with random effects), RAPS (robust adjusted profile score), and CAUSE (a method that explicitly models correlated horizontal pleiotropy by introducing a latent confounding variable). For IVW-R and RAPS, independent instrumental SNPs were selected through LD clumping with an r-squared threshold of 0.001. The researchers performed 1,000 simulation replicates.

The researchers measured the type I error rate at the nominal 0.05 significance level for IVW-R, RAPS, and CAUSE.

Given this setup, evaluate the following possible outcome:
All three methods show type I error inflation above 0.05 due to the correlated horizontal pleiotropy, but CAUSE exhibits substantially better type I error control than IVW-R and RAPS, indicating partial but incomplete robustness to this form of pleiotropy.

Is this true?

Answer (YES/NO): NO